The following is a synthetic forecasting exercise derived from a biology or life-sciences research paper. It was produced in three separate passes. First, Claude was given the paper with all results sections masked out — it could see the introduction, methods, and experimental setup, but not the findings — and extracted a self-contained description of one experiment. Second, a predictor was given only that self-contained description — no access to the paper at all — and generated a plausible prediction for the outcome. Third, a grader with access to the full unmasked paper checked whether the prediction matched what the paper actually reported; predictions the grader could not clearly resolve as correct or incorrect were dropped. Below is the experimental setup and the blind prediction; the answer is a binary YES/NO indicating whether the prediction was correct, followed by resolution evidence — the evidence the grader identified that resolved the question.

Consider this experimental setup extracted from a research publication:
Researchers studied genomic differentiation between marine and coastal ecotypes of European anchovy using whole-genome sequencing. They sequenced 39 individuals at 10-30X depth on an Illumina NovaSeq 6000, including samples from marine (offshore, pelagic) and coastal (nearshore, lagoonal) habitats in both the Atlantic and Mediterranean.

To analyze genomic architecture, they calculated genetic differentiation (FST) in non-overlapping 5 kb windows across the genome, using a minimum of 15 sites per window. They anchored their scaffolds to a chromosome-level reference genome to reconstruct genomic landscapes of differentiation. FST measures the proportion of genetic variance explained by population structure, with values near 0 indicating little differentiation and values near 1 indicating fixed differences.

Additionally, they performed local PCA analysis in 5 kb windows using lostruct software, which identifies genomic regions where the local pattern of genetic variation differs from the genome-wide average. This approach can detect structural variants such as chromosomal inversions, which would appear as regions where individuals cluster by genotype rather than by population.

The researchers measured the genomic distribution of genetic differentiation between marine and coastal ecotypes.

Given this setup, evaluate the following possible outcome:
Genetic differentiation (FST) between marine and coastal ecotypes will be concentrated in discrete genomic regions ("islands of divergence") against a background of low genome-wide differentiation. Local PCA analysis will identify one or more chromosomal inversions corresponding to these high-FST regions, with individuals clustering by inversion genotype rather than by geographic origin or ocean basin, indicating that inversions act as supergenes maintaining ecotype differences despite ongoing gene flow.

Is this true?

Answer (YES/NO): YES